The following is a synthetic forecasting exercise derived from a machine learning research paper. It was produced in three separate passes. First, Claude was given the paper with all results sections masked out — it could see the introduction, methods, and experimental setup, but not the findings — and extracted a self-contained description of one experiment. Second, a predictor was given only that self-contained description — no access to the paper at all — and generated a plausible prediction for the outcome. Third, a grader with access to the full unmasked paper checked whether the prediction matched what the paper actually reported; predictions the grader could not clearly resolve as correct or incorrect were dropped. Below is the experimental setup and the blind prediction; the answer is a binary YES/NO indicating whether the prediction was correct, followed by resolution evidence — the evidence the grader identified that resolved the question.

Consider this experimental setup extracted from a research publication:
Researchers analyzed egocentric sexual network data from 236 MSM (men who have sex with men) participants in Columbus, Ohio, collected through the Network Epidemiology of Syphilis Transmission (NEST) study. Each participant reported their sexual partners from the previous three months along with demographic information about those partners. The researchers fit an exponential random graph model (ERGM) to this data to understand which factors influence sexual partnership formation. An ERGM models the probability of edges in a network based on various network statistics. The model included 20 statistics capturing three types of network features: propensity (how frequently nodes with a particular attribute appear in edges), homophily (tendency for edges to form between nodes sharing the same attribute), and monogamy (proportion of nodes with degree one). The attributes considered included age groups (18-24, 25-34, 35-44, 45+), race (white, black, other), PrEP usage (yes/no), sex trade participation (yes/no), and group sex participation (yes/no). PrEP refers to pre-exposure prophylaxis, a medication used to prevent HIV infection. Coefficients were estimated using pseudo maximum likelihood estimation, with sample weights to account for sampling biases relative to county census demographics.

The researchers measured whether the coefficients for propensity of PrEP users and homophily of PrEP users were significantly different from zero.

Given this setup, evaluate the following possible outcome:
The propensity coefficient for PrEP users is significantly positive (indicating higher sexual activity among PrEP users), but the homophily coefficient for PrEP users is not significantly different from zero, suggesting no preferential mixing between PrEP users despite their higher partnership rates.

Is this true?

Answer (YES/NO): NO